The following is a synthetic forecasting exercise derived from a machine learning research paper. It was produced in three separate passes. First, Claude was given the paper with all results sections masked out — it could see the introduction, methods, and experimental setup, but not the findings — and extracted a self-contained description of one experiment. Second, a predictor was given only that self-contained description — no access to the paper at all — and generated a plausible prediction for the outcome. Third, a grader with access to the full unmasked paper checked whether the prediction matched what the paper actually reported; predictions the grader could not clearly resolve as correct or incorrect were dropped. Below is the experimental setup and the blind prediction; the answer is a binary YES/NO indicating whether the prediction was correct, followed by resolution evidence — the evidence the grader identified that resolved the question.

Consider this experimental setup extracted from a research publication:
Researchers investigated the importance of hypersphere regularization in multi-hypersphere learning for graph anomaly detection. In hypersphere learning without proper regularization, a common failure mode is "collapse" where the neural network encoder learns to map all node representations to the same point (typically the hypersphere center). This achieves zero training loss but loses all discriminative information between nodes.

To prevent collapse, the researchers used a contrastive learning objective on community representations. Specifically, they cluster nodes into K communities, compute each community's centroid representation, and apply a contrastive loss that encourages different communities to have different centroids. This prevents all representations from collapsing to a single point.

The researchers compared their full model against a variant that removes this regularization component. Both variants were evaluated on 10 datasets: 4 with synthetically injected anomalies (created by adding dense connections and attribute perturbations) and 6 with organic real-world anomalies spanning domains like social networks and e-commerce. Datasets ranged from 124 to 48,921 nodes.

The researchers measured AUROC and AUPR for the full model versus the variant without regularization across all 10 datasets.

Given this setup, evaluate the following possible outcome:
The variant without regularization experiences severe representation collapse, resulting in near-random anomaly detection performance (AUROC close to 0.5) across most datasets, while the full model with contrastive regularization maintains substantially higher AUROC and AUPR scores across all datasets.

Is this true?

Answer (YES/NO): NO